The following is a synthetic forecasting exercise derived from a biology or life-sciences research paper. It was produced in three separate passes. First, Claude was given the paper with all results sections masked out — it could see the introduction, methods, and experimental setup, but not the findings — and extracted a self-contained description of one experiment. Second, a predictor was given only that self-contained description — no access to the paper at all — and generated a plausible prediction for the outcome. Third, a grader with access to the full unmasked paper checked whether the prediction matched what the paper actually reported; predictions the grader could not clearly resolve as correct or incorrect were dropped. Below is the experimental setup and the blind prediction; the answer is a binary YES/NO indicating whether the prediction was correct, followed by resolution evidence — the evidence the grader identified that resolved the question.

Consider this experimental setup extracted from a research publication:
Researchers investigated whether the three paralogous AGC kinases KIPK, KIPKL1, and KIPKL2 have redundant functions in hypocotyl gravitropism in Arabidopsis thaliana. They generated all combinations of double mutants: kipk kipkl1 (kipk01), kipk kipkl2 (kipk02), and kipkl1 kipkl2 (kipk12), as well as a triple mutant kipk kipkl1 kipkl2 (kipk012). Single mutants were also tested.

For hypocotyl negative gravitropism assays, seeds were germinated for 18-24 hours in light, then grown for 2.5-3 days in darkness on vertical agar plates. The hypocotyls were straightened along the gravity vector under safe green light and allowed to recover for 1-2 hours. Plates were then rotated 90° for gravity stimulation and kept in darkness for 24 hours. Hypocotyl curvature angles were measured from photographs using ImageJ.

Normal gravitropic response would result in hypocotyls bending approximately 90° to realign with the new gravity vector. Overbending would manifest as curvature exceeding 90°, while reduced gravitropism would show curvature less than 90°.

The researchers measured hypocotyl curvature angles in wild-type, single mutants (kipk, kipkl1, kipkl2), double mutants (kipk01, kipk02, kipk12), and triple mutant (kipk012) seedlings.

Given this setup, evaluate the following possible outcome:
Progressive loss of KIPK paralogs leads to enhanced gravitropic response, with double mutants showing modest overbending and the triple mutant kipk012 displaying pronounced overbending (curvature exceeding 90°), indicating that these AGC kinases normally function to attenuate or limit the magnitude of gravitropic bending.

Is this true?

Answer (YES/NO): NO